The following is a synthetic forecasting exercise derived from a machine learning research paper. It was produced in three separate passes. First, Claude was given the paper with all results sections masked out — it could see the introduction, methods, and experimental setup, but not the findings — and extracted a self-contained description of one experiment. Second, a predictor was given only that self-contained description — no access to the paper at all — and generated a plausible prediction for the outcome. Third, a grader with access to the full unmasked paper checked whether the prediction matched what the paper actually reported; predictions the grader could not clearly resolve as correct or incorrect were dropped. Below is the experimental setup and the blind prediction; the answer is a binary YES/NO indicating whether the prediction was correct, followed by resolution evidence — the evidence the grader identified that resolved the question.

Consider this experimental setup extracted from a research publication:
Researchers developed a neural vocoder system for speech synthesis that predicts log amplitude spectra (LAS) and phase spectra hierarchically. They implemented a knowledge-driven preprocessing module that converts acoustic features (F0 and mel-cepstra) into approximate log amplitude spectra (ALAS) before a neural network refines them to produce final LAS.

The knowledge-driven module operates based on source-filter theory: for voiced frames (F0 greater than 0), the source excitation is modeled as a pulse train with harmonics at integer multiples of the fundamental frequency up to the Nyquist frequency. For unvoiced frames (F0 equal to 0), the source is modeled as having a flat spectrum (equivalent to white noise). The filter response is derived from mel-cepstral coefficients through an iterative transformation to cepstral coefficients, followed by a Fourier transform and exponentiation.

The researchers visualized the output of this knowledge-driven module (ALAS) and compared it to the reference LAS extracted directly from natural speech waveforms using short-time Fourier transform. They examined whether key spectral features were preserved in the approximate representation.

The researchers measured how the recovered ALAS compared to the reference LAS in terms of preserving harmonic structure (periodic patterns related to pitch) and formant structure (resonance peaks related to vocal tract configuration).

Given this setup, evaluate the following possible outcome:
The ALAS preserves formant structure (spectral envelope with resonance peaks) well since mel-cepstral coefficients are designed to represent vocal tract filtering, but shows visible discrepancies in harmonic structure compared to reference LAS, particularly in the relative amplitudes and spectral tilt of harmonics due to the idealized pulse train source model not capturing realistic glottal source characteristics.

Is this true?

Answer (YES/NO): NO